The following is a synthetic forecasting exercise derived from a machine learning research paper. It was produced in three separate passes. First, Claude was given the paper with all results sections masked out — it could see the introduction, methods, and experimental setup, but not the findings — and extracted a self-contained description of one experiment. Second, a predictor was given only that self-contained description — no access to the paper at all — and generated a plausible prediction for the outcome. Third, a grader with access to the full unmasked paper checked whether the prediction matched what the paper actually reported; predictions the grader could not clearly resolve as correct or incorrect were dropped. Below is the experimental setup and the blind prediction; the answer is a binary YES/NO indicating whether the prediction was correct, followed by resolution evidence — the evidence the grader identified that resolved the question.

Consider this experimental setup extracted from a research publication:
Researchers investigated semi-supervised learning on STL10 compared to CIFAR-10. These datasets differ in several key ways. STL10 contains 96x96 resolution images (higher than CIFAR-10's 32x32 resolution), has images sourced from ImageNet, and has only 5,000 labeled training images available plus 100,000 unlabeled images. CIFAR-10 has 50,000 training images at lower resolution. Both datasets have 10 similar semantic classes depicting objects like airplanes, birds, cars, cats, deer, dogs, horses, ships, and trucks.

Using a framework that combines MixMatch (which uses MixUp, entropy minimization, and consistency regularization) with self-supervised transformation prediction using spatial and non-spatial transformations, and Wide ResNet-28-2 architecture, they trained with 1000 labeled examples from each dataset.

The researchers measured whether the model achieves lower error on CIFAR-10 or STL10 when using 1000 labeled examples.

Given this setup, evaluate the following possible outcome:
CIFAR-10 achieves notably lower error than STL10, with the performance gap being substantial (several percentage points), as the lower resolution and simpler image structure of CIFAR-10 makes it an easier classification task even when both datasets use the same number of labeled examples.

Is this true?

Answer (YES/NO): NO